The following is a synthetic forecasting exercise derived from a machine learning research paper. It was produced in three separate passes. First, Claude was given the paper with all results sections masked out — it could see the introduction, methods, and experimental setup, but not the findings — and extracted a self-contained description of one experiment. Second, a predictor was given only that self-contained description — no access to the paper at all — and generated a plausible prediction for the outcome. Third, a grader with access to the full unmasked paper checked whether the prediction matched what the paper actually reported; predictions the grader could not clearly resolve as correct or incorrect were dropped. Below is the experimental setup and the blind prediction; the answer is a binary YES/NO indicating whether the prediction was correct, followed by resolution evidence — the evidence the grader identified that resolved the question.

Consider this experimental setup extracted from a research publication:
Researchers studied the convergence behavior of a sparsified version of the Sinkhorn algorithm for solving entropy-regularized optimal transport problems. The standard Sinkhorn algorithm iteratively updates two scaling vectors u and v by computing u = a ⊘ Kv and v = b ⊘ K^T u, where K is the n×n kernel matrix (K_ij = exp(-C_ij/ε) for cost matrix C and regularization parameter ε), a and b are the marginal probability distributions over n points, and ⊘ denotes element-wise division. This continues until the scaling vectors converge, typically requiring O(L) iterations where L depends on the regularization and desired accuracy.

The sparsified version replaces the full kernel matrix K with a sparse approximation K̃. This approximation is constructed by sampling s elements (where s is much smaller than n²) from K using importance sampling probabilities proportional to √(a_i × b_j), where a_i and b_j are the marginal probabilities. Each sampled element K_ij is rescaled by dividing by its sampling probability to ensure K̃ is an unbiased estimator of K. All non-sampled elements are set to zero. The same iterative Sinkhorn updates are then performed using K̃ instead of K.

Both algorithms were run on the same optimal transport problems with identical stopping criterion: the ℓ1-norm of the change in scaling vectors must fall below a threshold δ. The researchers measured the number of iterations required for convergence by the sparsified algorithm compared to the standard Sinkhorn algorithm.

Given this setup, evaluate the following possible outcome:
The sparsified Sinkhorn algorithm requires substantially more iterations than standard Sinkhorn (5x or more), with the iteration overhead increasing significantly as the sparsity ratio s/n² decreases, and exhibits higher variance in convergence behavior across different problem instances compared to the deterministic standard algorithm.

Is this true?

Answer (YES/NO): NO